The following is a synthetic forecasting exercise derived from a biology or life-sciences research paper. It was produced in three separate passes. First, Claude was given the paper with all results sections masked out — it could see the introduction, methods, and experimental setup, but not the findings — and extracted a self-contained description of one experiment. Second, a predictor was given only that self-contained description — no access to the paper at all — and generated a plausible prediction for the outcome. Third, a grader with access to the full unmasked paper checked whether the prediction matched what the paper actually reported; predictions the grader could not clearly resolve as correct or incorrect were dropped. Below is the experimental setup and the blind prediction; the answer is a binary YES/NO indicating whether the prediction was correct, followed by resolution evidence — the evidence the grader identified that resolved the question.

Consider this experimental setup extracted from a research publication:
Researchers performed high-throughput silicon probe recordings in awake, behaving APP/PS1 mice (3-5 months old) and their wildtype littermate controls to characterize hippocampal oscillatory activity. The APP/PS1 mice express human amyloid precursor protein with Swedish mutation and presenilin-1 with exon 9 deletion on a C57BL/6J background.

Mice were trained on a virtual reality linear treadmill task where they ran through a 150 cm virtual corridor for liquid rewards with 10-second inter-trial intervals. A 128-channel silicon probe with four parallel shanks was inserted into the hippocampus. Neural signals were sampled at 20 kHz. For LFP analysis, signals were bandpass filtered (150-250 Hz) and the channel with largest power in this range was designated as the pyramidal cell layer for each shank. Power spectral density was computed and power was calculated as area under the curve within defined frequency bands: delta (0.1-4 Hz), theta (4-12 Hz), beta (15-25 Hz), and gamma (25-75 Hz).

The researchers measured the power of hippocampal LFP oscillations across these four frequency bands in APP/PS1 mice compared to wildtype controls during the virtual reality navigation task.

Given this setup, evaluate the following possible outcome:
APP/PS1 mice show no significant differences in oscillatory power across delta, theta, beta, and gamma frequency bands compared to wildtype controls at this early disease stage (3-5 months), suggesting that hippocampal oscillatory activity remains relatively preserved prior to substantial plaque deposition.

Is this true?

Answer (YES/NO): NO